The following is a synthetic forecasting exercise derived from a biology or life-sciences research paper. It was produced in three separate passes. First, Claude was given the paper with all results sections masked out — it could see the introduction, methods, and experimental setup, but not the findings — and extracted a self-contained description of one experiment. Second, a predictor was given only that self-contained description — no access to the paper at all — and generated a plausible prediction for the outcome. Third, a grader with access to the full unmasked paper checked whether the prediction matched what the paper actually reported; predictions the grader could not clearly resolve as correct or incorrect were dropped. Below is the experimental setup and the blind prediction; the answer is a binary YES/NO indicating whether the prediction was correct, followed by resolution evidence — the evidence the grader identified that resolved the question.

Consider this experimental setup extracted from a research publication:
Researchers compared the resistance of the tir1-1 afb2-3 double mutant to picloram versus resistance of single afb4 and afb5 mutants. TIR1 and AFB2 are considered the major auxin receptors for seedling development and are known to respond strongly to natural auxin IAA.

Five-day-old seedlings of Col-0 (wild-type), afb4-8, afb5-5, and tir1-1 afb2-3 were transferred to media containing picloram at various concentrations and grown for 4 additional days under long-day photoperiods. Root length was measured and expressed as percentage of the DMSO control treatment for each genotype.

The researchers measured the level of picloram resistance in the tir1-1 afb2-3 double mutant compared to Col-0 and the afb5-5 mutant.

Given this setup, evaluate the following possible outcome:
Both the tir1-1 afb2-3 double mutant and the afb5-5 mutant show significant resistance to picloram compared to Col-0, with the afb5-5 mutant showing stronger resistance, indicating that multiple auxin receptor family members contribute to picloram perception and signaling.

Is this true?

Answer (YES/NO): NO